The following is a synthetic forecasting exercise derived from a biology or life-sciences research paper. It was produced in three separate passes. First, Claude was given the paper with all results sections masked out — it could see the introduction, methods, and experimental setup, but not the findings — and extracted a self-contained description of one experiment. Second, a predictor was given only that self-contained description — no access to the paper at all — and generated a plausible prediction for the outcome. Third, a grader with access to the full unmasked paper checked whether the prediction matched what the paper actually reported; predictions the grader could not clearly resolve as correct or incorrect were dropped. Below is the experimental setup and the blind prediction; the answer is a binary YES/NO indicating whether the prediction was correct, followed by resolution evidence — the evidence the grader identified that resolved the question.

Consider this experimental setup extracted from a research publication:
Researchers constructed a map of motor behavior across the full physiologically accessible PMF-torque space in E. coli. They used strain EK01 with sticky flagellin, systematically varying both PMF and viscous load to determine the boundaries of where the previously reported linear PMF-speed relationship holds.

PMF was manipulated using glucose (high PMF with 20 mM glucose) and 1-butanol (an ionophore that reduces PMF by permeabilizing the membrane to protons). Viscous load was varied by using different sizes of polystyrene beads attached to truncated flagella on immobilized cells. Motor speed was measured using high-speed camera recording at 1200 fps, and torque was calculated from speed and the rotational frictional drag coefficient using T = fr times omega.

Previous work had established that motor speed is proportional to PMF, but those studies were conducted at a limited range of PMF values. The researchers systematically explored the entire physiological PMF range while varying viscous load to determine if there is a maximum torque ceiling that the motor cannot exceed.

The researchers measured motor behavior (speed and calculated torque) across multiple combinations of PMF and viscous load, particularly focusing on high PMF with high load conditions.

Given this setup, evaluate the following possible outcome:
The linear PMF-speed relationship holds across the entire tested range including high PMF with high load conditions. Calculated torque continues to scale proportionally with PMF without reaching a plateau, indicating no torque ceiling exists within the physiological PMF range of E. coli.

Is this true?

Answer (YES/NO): NO